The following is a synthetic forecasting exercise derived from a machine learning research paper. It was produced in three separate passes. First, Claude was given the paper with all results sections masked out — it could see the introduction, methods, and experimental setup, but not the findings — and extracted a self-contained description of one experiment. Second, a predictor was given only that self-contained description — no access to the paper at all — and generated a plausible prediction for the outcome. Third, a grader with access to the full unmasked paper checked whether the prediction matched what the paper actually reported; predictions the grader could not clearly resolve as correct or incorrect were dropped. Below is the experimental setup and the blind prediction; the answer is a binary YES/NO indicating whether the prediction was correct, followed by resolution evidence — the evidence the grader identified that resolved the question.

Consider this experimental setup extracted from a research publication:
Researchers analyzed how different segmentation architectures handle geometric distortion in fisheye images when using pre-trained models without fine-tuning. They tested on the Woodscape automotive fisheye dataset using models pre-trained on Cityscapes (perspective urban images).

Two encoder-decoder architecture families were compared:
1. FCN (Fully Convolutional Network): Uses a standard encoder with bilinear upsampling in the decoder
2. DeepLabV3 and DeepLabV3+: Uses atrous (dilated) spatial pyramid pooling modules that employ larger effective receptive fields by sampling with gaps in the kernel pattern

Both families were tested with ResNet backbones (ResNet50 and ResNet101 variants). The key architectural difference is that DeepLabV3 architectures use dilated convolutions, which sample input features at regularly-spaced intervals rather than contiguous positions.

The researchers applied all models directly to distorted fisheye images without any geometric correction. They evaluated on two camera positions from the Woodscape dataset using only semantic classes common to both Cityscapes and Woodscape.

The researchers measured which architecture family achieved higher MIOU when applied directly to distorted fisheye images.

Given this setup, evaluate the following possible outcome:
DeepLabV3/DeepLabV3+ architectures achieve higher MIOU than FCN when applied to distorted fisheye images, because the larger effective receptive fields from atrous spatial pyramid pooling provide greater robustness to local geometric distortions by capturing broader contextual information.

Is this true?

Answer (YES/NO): NO